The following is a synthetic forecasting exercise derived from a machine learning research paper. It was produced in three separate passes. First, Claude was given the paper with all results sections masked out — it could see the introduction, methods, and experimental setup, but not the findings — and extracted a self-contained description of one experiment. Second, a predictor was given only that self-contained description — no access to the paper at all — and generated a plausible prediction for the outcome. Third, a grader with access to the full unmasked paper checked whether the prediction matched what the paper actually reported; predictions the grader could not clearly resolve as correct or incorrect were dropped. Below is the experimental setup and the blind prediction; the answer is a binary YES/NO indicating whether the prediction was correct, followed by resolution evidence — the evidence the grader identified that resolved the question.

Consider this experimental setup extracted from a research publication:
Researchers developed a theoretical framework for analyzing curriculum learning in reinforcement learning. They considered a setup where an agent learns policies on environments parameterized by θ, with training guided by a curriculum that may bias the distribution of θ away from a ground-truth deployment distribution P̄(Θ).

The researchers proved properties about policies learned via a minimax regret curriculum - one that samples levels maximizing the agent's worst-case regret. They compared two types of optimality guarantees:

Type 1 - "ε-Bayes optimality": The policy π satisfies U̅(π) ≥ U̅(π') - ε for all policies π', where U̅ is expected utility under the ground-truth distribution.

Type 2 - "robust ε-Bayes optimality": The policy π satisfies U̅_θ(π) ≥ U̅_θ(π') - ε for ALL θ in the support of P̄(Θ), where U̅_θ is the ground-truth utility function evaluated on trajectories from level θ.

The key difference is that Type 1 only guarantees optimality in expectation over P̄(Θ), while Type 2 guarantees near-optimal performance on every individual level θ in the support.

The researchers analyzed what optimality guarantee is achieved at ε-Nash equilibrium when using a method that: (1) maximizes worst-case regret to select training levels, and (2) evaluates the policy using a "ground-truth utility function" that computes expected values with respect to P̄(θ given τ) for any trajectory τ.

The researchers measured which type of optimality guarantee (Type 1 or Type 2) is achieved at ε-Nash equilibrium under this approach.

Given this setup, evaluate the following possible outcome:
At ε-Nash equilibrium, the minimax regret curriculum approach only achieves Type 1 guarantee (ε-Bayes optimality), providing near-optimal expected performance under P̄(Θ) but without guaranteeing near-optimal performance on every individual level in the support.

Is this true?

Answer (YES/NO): NO